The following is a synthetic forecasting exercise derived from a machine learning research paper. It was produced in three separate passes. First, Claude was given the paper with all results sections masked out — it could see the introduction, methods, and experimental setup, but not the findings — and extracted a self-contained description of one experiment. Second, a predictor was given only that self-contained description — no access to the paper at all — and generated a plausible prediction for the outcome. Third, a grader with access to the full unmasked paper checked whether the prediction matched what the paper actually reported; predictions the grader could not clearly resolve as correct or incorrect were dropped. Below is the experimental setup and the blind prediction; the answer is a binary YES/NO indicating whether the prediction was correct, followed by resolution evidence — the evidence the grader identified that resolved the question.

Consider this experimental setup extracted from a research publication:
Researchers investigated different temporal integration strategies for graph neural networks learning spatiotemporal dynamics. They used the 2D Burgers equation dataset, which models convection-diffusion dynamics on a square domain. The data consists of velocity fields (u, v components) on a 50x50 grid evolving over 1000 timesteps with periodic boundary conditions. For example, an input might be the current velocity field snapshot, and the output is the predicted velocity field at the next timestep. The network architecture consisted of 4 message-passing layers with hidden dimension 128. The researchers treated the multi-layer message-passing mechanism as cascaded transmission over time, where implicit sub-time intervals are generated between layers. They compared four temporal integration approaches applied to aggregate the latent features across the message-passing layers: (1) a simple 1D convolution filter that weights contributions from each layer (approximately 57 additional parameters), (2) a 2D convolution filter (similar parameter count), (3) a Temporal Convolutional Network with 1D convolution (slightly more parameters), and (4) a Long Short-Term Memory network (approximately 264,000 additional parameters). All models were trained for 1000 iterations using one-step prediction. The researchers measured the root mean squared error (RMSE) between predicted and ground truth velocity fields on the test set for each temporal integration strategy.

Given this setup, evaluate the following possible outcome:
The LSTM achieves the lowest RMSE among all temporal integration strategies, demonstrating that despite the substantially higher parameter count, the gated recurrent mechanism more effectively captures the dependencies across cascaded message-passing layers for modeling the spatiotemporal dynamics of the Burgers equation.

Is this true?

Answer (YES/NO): NO